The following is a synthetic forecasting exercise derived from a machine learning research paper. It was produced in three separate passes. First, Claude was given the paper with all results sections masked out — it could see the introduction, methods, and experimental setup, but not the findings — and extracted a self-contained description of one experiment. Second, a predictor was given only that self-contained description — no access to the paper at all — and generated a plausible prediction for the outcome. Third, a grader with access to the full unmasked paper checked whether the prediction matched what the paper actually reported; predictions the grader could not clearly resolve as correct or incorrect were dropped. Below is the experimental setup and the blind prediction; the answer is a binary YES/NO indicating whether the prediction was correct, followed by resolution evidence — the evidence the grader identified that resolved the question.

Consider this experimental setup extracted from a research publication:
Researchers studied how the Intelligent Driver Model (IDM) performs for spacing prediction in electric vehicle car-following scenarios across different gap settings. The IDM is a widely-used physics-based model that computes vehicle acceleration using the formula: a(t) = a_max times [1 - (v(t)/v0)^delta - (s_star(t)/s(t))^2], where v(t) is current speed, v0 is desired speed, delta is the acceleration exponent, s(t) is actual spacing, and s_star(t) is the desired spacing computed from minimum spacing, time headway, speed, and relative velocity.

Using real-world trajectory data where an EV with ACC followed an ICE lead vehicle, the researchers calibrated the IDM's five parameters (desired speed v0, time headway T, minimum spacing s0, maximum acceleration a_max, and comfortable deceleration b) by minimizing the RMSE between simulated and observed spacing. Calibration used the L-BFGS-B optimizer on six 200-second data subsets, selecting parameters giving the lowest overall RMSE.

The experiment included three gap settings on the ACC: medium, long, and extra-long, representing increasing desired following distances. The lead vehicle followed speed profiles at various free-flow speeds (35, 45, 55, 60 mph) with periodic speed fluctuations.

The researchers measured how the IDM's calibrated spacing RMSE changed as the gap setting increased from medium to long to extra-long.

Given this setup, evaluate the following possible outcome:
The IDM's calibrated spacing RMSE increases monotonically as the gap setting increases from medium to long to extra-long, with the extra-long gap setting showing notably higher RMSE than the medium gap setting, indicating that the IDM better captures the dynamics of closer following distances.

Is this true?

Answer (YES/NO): YES